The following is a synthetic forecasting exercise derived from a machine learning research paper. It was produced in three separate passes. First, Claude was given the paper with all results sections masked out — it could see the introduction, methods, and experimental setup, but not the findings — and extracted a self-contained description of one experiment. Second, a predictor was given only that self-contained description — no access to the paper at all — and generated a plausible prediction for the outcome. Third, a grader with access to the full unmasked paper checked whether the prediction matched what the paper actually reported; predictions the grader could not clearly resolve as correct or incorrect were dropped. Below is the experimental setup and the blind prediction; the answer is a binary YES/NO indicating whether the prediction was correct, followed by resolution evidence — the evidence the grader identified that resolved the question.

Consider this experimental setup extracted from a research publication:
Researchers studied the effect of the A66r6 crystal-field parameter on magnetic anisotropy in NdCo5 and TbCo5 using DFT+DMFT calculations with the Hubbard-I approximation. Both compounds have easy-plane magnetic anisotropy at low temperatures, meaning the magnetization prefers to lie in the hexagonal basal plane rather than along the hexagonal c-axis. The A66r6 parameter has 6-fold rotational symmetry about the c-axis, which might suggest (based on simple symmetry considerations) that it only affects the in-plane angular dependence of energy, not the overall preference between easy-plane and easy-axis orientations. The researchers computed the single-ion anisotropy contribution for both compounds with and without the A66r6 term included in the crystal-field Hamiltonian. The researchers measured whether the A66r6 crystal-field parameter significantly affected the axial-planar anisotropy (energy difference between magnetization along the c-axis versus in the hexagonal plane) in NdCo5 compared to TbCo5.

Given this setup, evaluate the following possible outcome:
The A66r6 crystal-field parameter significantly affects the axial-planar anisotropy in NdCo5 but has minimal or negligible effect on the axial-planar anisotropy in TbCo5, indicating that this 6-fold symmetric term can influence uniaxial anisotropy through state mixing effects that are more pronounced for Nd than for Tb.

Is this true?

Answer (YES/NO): YES